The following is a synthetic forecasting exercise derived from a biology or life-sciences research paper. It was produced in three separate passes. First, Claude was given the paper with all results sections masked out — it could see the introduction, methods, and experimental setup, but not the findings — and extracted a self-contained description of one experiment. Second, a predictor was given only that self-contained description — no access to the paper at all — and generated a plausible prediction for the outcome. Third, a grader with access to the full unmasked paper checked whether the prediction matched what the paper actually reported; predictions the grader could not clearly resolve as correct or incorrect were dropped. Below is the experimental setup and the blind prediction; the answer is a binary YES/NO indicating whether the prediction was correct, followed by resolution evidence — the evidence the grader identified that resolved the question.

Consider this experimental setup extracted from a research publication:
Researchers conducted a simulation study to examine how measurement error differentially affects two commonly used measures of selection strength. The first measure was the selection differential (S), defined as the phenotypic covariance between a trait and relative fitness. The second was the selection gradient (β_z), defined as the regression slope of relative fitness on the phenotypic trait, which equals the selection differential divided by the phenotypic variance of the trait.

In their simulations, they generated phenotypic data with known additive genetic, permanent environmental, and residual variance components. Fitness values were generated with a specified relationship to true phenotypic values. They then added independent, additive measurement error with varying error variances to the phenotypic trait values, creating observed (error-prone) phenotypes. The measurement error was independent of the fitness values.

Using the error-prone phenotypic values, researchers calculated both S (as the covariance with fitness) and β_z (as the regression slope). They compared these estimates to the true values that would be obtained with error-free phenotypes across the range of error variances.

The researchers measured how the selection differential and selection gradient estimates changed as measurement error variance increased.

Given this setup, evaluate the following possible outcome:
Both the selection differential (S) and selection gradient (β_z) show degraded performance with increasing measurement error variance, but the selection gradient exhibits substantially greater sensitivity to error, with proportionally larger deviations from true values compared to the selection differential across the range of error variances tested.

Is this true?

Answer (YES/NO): NO